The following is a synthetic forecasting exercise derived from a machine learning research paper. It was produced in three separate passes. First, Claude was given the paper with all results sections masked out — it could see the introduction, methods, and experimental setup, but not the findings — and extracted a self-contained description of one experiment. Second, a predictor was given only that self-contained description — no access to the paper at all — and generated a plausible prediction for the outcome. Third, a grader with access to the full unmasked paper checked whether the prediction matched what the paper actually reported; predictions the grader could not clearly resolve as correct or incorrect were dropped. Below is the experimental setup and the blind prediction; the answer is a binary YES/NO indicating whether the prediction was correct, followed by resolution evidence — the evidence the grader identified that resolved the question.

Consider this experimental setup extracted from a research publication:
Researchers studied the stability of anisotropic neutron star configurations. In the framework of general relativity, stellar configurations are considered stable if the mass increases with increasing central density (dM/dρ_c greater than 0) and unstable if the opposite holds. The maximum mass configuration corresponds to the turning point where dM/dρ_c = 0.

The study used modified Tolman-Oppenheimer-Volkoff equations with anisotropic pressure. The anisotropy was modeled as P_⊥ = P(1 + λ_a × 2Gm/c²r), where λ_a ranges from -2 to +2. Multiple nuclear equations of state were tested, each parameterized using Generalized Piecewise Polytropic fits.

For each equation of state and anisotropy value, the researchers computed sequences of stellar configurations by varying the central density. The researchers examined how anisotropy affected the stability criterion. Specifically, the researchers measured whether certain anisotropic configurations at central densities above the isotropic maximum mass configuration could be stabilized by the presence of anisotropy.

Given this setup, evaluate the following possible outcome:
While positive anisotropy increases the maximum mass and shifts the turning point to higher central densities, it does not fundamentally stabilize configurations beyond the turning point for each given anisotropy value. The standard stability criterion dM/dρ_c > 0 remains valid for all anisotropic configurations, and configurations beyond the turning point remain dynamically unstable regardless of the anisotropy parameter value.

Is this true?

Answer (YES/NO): YES